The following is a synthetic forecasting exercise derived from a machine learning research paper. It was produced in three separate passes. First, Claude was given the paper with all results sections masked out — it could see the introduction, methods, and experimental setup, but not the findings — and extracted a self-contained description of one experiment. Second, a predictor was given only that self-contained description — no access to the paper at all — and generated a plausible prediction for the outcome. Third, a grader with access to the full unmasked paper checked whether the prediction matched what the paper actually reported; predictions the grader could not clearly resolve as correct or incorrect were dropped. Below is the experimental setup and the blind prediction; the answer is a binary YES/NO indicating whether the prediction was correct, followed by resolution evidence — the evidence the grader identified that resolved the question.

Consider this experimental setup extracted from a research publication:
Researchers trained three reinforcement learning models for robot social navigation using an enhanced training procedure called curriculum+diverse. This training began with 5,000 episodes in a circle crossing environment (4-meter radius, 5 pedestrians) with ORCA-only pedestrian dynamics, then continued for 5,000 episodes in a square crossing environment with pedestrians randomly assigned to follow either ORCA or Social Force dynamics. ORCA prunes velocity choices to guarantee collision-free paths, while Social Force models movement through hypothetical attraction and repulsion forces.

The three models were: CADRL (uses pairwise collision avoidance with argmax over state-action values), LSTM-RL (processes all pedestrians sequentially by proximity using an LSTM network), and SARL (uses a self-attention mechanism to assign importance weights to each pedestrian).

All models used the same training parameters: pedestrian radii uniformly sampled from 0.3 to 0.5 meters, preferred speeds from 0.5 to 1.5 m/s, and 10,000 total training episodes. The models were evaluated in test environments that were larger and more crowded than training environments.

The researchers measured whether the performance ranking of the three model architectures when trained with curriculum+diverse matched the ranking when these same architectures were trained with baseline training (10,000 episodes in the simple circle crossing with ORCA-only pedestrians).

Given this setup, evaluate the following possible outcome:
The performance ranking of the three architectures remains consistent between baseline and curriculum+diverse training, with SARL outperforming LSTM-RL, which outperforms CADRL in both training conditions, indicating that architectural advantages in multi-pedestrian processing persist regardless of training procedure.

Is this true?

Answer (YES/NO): NO